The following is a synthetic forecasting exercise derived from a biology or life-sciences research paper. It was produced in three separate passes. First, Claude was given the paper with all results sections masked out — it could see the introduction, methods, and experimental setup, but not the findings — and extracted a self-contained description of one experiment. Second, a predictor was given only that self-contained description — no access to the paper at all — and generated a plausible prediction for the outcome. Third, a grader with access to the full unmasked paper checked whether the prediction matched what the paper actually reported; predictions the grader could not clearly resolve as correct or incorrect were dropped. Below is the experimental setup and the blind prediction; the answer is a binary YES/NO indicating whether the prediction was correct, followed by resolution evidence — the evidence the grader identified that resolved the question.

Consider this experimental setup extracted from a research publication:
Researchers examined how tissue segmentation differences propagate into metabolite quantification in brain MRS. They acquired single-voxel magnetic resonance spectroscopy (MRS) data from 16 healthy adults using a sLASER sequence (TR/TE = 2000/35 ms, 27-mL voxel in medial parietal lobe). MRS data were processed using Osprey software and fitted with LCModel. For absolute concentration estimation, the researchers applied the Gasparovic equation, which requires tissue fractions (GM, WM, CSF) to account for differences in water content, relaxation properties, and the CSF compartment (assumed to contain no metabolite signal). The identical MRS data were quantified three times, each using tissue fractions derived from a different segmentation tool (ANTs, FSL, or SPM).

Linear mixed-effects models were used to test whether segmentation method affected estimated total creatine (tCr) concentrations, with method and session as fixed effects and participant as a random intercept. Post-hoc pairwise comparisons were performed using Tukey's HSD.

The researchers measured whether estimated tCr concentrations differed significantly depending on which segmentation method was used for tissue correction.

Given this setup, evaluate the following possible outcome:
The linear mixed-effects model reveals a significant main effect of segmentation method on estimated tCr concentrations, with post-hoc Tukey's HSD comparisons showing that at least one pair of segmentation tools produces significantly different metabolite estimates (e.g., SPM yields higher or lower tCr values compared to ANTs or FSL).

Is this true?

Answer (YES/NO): YES